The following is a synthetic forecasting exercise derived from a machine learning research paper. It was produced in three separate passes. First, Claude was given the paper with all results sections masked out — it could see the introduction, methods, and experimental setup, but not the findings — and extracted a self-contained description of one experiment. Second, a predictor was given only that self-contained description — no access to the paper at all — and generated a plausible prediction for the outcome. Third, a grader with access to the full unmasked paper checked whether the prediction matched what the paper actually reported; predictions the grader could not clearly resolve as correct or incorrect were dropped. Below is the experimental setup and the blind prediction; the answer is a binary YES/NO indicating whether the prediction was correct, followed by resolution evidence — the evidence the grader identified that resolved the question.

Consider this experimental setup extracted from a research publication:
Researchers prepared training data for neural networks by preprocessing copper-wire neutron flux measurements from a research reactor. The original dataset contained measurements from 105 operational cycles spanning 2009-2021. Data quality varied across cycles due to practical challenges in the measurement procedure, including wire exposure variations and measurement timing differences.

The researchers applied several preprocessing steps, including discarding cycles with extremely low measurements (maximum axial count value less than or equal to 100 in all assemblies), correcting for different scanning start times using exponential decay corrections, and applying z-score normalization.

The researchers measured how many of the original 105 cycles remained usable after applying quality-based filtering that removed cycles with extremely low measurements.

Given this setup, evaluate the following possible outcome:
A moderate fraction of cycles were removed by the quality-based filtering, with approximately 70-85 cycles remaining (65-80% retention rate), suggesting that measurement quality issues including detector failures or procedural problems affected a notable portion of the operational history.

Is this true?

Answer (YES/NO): NO